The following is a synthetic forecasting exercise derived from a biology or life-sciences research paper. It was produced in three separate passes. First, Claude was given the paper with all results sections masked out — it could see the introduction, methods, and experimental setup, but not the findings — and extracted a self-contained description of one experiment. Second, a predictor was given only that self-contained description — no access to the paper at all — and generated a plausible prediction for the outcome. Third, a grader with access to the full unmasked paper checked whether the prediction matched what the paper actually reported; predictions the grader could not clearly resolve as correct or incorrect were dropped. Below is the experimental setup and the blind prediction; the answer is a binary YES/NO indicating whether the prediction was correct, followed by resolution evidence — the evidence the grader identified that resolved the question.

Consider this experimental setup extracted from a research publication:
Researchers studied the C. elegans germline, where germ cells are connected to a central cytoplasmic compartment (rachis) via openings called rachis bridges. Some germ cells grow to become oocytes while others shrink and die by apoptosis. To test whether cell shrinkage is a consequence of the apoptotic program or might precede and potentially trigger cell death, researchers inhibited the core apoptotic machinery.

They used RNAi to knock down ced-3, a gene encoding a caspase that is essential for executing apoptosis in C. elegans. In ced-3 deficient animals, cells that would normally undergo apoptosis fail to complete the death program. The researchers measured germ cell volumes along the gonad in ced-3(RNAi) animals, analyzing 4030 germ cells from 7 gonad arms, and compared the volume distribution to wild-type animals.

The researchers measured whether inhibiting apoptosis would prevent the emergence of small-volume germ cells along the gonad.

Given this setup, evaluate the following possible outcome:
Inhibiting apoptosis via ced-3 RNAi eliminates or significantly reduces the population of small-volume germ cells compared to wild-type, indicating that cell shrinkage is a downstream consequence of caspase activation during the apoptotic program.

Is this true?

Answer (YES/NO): NO